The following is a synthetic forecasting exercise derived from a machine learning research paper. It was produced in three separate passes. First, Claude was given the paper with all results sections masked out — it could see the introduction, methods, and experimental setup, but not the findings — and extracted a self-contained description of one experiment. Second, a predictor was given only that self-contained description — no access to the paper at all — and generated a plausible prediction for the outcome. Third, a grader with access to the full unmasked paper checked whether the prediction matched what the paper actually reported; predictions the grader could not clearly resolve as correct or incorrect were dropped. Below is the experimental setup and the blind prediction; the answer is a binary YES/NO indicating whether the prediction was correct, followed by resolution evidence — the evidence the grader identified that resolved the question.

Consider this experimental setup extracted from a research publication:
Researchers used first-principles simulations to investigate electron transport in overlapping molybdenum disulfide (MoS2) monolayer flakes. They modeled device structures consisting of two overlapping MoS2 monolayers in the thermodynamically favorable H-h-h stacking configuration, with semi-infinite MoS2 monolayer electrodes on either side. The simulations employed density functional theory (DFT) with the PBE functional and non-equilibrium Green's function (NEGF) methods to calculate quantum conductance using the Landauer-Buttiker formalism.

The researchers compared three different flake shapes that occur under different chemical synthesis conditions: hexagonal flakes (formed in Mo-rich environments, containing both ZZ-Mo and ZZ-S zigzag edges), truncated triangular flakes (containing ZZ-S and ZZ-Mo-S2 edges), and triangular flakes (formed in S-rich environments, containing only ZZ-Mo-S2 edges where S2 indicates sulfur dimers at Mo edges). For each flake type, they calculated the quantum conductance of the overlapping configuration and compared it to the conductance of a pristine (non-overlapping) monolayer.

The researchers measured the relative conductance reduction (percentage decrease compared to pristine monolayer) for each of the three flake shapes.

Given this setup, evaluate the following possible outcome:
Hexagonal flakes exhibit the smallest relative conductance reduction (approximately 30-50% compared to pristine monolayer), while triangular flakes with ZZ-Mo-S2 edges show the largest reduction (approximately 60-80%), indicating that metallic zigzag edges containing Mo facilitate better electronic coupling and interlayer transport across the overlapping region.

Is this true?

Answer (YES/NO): NO